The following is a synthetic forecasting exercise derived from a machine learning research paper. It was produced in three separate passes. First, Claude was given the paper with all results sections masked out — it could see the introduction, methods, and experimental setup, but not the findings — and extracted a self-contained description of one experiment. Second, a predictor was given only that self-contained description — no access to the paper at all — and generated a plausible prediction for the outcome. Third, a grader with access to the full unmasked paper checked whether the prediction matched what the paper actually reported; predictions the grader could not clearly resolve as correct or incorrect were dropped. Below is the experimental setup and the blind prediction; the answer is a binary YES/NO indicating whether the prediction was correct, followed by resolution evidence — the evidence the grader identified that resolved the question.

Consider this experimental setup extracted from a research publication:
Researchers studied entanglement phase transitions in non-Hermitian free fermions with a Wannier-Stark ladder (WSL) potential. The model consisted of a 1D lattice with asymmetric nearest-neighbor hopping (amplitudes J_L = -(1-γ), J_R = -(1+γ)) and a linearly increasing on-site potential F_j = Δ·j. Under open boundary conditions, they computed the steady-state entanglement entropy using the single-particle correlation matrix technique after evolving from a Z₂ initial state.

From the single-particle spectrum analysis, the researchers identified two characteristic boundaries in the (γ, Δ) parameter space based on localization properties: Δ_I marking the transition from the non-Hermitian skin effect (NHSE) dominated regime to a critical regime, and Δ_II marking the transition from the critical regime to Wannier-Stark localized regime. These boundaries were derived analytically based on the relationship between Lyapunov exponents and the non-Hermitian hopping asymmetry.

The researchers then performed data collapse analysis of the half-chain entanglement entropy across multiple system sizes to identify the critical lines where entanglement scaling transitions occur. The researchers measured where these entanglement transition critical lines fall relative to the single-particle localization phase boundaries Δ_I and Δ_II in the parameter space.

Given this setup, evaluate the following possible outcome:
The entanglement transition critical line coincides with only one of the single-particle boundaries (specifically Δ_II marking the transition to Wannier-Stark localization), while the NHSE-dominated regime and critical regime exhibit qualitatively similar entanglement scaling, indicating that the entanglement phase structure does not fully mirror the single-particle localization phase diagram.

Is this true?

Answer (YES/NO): NO